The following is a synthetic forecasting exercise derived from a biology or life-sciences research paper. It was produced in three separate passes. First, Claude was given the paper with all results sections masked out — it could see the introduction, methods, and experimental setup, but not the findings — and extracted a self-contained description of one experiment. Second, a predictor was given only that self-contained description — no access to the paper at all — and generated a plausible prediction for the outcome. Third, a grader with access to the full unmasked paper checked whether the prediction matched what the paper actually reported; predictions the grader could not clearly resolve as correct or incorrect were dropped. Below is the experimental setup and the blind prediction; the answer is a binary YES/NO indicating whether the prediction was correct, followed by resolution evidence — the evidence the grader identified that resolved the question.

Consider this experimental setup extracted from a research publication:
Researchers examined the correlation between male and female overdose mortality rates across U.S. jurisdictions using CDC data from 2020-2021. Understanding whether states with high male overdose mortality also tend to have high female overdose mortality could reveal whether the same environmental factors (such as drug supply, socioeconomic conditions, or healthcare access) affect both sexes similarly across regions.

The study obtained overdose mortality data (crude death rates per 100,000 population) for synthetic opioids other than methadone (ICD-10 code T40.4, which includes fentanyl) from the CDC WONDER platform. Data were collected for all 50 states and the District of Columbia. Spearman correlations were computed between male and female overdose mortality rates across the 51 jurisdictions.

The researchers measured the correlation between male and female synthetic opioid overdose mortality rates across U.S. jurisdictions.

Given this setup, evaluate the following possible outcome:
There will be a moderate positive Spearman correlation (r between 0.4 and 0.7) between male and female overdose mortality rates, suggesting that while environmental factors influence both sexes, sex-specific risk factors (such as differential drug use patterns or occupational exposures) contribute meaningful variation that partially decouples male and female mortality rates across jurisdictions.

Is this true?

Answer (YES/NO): NO